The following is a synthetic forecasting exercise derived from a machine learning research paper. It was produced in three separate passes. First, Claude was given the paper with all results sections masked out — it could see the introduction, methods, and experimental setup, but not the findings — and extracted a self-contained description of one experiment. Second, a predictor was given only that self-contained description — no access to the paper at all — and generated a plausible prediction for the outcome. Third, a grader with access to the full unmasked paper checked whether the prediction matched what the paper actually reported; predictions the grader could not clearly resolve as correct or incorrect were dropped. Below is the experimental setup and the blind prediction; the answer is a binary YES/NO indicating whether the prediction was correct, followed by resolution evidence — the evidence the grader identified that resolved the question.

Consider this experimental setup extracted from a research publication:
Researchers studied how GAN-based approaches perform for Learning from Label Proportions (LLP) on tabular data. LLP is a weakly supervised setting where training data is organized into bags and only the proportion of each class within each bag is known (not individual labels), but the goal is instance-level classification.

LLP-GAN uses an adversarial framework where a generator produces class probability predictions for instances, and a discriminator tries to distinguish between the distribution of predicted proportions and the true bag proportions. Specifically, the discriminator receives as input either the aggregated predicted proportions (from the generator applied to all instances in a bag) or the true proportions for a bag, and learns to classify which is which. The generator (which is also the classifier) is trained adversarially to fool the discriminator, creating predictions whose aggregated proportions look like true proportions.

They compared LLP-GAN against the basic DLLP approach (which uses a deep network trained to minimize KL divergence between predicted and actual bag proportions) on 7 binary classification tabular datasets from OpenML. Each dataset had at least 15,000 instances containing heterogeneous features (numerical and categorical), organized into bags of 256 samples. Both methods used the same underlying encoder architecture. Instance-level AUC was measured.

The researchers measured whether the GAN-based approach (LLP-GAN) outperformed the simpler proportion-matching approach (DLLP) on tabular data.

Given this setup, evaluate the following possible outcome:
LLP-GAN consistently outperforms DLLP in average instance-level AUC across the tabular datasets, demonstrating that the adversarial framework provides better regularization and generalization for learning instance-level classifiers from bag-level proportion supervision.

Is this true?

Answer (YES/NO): NO